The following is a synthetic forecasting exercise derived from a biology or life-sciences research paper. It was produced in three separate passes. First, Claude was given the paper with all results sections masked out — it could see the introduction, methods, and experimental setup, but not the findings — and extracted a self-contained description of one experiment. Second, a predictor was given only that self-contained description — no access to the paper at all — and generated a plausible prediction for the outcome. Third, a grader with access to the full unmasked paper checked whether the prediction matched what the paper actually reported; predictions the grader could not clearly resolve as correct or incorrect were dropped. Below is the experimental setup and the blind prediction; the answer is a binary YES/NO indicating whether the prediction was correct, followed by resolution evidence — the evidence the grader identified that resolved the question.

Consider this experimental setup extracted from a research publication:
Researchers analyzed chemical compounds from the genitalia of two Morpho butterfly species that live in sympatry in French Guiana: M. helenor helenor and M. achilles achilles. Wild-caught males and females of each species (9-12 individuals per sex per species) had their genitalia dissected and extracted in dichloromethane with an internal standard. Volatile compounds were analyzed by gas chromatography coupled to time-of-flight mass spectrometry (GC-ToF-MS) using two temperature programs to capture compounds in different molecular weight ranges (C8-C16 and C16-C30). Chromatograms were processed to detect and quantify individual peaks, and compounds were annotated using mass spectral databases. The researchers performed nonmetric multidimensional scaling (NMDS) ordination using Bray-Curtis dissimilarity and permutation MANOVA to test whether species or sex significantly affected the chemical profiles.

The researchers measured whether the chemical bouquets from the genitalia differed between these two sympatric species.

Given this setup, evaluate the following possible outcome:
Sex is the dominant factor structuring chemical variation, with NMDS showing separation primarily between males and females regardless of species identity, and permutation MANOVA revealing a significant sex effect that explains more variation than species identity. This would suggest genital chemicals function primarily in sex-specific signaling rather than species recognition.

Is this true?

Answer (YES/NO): NO